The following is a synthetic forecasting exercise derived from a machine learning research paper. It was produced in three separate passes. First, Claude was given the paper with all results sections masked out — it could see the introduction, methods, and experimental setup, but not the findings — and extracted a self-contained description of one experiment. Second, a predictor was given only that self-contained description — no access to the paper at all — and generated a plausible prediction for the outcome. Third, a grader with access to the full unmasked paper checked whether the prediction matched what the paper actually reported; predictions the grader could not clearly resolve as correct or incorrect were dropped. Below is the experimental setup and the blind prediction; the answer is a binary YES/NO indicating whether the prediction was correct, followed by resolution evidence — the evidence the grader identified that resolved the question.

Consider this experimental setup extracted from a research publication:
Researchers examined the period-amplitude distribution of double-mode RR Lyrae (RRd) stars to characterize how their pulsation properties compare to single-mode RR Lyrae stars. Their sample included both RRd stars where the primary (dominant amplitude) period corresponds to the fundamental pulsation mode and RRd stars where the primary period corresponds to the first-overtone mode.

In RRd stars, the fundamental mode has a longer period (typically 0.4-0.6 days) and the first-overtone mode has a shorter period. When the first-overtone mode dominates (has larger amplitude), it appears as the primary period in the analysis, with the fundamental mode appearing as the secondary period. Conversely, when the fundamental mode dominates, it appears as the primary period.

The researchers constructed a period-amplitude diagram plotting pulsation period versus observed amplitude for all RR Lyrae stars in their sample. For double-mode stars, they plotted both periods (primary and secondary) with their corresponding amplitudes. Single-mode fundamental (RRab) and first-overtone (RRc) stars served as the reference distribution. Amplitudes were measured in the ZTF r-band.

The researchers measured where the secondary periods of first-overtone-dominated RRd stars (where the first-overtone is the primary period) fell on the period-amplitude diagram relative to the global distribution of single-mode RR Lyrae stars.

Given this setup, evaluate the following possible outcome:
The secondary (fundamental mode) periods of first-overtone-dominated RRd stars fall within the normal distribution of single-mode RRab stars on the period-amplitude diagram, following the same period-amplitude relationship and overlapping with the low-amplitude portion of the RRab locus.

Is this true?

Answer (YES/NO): NO